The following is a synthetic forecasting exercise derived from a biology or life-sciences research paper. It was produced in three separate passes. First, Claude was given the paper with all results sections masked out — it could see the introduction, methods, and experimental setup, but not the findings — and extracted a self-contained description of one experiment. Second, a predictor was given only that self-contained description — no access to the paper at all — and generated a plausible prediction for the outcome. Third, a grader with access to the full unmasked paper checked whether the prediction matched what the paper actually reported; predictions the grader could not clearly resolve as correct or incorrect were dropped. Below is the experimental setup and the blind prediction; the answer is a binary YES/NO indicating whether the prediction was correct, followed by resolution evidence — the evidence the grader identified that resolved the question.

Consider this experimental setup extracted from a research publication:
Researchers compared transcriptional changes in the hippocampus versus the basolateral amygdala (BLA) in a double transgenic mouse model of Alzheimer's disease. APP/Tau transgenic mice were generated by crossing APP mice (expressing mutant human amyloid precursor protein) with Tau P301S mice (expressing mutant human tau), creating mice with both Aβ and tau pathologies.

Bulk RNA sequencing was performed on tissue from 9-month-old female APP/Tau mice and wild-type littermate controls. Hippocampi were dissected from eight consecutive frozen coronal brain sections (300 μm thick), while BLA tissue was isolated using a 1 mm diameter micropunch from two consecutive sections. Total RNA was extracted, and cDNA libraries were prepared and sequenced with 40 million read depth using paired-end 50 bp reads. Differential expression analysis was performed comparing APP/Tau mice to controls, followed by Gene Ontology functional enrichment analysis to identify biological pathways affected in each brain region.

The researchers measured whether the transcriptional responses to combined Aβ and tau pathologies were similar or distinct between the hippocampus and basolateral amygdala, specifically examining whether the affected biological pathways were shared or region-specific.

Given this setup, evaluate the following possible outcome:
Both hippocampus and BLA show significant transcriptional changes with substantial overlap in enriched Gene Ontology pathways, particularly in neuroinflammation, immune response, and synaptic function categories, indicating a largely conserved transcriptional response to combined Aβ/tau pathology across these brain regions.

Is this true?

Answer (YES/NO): NO